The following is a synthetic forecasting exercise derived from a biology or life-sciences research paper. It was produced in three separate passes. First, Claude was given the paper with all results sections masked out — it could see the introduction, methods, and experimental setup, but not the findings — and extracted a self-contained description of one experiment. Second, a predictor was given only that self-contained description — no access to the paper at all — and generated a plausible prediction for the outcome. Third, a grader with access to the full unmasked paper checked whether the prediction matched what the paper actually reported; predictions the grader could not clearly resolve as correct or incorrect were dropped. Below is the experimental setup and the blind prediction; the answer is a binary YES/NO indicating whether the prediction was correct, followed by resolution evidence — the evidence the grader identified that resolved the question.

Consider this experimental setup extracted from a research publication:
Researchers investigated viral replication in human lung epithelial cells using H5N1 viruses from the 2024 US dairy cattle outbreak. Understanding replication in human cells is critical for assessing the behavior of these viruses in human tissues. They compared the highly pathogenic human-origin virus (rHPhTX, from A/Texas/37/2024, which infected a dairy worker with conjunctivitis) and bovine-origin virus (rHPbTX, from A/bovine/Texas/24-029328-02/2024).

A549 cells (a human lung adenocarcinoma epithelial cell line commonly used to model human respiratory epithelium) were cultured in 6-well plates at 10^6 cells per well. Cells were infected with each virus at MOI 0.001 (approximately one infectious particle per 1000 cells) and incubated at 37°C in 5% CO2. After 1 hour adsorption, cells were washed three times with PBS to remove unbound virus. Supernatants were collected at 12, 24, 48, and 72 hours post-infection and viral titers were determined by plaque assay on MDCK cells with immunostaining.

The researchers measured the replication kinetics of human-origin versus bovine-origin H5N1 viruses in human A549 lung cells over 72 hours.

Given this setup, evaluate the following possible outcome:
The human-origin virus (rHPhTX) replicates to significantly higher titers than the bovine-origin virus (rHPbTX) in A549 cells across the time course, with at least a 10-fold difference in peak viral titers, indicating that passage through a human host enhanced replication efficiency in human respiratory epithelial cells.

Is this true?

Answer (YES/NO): NO